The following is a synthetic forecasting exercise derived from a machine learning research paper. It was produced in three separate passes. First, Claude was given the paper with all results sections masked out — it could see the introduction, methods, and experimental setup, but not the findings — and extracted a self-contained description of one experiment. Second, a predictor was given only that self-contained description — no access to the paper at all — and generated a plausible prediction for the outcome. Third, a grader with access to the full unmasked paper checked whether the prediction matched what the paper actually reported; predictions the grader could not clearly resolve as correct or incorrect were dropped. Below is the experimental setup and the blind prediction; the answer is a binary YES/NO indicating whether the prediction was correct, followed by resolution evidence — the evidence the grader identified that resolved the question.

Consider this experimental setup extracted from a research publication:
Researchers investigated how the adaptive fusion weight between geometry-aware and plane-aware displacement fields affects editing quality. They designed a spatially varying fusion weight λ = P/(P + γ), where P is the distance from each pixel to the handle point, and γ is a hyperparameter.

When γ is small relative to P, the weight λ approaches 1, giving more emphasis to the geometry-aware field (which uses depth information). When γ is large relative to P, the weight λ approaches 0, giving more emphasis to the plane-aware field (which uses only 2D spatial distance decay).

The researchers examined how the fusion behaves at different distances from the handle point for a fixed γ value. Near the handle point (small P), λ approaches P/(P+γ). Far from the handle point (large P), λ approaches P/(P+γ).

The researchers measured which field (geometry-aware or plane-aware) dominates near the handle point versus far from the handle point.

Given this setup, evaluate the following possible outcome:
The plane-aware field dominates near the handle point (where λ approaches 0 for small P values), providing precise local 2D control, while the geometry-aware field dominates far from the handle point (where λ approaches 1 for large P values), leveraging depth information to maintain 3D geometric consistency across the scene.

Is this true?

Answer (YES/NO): YES